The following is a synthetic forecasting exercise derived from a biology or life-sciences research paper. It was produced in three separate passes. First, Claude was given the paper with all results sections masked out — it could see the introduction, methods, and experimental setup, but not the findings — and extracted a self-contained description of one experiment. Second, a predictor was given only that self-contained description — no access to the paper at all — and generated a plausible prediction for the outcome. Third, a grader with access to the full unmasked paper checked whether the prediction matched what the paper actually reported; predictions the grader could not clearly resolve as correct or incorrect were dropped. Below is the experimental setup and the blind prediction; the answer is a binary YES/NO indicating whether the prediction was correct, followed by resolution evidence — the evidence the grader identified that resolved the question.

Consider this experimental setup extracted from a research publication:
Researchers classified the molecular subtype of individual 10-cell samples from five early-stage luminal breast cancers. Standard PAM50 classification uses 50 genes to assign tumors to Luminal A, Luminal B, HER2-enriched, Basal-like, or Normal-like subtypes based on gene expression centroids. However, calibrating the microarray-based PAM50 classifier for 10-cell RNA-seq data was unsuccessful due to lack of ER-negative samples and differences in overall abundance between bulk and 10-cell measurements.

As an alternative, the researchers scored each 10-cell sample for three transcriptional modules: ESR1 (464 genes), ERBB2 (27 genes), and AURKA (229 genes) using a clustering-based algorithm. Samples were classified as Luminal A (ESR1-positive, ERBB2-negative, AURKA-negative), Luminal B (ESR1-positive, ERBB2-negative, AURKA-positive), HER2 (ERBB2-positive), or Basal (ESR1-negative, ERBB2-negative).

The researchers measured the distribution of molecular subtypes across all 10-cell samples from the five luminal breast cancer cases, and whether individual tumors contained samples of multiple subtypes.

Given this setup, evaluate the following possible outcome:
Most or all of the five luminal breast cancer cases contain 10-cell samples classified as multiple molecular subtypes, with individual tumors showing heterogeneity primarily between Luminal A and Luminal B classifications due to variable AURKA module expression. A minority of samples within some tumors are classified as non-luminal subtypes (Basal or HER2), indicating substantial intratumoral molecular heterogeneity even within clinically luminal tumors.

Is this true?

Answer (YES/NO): YES